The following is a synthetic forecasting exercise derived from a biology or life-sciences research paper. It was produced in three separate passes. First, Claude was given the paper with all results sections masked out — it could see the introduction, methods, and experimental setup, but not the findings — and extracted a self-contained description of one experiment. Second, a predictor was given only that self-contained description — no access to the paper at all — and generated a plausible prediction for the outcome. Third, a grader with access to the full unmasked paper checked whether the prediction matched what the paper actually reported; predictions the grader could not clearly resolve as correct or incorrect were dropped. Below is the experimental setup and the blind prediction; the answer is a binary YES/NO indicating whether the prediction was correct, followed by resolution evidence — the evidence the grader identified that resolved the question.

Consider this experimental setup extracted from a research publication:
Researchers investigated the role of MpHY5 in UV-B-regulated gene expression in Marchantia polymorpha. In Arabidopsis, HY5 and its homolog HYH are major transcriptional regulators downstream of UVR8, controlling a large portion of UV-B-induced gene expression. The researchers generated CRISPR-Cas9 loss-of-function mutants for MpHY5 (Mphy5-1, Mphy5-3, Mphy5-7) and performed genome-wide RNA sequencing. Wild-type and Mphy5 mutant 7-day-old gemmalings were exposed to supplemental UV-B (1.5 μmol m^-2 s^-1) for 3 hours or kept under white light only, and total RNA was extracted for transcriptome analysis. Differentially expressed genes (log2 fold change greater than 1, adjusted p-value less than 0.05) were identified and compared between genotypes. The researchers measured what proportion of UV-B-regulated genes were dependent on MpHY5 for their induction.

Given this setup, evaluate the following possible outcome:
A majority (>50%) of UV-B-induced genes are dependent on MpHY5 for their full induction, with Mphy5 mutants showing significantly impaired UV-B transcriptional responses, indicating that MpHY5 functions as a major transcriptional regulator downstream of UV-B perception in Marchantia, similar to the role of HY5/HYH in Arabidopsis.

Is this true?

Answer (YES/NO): NO